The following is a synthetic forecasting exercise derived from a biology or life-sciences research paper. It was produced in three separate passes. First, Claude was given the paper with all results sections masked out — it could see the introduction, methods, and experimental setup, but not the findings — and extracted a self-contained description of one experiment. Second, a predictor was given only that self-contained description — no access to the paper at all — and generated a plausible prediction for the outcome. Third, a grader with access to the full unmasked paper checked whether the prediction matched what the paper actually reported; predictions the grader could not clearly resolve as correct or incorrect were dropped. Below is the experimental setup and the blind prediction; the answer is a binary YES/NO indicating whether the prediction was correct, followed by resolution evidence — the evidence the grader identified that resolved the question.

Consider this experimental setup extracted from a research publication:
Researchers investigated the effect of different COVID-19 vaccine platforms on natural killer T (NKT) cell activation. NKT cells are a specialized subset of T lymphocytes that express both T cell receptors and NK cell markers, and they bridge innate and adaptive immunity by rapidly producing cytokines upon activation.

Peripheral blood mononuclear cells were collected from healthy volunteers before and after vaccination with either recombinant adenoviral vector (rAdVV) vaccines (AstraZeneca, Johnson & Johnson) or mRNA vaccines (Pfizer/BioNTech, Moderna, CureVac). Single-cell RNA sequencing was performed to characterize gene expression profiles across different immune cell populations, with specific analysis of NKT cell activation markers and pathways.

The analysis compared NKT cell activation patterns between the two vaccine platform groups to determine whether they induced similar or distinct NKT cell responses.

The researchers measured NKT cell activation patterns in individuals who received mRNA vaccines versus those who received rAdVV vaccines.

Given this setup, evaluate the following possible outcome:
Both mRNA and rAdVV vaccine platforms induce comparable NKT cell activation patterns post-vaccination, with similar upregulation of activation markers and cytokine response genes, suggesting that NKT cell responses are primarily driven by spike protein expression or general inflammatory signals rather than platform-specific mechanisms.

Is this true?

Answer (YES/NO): NO